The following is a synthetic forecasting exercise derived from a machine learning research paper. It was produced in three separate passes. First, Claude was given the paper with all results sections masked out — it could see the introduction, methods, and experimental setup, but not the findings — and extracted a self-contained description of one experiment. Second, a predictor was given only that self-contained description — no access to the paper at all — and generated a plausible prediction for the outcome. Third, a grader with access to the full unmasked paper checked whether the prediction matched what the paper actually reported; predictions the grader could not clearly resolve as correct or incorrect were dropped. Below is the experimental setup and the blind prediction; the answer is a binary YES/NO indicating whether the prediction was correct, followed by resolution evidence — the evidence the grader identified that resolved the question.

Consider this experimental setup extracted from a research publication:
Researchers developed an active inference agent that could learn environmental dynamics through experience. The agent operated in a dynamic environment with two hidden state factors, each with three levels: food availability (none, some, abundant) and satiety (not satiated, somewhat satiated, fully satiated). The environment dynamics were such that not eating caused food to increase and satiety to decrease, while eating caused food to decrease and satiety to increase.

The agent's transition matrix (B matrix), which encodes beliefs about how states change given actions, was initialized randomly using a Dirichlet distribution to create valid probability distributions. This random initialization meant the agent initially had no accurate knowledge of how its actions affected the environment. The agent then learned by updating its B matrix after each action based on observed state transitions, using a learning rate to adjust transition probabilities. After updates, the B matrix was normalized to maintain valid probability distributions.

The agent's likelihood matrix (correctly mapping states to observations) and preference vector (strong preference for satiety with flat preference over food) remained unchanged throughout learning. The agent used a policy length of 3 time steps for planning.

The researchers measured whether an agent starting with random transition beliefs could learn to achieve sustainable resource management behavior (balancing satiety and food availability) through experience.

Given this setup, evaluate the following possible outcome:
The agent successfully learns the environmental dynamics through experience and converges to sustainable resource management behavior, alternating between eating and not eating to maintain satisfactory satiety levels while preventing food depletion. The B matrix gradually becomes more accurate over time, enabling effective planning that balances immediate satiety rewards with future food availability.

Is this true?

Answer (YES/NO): YES